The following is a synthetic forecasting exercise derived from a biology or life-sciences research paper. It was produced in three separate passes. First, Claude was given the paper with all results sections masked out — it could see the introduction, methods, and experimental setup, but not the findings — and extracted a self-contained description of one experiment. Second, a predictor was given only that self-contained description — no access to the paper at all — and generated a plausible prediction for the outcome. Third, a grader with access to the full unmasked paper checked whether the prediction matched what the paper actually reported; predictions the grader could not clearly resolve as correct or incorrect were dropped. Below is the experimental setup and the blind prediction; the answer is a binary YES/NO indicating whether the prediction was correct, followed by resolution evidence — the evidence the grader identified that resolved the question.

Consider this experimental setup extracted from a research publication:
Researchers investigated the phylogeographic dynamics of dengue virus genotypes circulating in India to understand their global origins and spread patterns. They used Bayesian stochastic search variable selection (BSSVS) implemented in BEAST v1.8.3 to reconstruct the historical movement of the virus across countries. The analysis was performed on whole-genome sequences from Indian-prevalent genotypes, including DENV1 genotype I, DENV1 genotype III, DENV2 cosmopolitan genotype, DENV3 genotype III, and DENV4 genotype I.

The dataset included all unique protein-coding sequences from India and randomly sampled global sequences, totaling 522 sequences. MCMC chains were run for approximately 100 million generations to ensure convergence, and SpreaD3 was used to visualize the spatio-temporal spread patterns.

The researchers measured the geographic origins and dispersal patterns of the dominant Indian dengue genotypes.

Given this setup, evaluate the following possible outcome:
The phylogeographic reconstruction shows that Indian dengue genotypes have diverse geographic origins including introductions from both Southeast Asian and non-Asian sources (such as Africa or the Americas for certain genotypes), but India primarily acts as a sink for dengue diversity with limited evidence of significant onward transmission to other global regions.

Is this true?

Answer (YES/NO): NO